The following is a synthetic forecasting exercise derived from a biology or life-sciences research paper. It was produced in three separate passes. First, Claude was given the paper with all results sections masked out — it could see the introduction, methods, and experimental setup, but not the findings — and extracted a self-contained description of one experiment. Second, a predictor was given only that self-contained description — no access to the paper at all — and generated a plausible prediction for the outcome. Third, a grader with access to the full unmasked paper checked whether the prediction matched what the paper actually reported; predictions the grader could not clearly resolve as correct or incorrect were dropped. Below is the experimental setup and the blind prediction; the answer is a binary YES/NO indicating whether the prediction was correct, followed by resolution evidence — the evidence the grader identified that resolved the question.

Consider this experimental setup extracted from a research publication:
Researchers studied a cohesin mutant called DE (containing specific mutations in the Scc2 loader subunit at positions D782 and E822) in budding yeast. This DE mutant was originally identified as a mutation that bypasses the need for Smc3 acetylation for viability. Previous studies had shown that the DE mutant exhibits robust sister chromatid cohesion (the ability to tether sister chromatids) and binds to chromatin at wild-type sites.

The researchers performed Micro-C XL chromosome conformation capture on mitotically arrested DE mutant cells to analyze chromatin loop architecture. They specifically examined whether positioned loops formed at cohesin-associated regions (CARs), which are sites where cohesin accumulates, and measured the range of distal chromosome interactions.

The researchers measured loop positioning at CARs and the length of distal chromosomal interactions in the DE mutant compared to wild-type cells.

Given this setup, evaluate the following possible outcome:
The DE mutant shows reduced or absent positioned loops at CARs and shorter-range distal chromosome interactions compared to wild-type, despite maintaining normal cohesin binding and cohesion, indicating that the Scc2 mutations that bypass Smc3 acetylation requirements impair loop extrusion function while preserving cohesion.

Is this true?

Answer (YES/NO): NO